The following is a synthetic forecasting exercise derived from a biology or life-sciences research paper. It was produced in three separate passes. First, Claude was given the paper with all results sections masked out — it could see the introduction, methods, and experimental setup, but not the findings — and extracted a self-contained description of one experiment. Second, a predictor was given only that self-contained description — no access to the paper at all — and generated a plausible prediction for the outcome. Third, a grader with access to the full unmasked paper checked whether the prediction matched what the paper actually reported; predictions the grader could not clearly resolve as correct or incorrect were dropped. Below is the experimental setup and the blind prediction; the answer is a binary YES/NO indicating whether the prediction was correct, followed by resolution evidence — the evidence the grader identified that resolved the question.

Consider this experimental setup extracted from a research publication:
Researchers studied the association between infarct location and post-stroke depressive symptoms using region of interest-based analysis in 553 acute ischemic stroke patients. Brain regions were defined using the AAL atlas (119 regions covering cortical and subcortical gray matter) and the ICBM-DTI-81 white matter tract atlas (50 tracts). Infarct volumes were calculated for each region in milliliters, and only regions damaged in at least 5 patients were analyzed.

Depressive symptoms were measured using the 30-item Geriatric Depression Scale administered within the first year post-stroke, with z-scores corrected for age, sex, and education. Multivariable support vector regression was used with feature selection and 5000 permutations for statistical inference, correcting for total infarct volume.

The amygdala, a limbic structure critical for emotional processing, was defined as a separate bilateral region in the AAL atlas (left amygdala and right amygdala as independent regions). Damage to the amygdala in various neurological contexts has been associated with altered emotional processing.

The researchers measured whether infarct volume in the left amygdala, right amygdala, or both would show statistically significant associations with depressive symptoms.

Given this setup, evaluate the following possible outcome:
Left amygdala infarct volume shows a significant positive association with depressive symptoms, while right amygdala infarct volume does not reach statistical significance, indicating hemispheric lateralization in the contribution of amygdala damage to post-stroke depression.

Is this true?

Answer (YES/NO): NO